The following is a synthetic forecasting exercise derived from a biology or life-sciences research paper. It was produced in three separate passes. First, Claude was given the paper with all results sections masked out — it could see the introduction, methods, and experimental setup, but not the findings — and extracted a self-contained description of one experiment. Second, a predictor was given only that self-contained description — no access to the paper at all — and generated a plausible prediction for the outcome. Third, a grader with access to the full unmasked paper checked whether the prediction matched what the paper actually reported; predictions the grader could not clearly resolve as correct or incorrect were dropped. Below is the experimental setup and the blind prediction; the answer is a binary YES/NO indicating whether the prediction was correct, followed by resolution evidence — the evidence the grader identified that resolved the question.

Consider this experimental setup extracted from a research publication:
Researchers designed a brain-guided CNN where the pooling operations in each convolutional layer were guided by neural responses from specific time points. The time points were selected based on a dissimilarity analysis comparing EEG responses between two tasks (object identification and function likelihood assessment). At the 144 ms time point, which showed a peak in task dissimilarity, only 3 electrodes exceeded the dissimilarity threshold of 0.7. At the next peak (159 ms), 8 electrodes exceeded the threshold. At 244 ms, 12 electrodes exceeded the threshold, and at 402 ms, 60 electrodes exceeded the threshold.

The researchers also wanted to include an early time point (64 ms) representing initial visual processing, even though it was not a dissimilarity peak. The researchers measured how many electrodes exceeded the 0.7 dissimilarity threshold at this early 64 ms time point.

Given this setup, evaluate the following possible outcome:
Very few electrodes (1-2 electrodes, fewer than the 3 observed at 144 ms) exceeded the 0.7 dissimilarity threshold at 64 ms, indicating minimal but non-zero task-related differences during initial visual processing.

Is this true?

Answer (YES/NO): NO